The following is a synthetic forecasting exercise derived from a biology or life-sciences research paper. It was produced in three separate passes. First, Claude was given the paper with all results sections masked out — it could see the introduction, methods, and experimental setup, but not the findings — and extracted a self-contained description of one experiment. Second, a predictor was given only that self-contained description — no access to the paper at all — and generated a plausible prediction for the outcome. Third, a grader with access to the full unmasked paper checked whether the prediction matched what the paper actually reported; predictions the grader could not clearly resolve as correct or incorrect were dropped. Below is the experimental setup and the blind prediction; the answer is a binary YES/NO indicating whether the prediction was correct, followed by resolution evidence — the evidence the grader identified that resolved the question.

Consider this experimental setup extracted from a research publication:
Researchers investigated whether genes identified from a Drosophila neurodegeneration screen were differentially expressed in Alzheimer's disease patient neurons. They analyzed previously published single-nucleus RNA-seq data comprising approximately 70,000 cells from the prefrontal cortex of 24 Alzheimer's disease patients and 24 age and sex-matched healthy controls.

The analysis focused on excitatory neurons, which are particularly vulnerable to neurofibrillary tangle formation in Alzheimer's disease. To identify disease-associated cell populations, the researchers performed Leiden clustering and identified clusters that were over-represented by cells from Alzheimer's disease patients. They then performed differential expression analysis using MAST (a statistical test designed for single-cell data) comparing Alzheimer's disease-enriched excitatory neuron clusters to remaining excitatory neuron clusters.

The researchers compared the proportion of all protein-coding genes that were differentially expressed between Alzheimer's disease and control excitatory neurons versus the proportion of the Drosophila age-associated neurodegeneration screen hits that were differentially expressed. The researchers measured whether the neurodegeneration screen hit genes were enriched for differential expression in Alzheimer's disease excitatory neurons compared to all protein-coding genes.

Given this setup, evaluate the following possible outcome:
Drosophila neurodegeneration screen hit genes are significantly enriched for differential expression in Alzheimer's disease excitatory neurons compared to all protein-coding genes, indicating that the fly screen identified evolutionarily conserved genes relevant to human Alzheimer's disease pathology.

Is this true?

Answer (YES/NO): YES